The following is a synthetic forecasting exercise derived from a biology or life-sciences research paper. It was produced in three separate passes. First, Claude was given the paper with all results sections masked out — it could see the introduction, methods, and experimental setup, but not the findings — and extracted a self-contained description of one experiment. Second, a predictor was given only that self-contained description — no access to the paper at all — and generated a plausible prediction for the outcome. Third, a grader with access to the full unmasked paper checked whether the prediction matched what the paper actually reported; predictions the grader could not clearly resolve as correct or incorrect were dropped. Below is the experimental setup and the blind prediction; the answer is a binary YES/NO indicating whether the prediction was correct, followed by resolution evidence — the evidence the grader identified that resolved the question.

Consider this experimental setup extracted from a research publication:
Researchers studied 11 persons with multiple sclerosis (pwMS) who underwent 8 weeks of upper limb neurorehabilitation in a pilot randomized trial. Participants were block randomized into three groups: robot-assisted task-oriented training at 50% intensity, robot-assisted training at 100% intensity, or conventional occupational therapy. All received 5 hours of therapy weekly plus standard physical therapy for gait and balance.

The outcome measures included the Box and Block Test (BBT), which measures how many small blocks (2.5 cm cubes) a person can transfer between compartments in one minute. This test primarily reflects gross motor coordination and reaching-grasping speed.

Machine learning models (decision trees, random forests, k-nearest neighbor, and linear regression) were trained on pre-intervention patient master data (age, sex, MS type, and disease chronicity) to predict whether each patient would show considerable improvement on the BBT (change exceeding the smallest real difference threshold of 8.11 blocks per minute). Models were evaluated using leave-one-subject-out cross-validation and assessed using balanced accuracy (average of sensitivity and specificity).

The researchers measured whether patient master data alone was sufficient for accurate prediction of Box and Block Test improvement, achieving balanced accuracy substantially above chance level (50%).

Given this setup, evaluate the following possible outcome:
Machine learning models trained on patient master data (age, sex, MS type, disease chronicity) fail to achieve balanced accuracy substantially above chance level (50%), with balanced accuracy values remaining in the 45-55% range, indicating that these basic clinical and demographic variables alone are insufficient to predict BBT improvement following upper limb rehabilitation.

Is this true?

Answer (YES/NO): NO